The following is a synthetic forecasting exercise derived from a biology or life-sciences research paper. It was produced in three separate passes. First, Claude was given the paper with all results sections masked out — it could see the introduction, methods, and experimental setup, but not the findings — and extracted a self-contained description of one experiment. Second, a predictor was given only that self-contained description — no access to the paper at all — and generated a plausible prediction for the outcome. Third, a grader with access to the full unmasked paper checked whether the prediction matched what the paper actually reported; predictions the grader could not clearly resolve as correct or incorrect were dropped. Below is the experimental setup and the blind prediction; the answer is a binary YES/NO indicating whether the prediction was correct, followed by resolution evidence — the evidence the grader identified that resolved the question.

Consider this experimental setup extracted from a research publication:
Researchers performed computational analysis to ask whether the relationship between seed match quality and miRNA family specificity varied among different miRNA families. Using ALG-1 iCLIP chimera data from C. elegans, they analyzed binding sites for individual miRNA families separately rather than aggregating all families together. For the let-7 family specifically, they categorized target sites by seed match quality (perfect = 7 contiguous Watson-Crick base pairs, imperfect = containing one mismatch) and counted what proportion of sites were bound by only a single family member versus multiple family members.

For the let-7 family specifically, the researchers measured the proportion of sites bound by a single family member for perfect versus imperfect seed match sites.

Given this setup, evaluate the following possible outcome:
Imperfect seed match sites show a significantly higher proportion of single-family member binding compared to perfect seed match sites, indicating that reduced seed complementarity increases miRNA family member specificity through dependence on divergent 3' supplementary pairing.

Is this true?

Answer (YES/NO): YES